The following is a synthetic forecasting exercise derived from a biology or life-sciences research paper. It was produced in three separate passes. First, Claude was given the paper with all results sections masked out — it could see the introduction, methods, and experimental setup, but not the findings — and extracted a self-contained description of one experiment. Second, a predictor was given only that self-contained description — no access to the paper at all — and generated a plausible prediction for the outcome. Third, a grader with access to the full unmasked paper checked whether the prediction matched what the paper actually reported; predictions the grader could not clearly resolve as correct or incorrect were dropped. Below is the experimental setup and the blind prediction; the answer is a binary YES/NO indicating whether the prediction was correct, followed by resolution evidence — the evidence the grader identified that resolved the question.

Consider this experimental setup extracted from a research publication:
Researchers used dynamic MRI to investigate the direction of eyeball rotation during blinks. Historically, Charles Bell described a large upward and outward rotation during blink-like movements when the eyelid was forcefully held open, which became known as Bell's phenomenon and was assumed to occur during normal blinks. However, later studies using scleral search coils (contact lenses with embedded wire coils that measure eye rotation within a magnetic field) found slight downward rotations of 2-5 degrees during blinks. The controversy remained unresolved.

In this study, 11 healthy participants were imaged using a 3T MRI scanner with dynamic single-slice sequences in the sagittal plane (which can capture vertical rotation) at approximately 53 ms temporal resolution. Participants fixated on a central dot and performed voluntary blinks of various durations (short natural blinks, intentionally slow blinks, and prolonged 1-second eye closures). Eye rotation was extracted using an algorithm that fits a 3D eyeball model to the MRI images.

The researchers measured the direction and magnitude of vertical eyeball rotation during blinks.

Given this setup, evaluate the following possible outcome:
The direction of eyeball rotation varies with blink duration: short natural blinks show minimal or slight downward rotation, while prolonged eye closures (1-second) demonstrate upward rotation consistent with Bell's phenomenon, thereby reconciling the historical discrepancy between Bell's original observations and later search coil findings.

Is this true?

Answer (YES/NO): NO